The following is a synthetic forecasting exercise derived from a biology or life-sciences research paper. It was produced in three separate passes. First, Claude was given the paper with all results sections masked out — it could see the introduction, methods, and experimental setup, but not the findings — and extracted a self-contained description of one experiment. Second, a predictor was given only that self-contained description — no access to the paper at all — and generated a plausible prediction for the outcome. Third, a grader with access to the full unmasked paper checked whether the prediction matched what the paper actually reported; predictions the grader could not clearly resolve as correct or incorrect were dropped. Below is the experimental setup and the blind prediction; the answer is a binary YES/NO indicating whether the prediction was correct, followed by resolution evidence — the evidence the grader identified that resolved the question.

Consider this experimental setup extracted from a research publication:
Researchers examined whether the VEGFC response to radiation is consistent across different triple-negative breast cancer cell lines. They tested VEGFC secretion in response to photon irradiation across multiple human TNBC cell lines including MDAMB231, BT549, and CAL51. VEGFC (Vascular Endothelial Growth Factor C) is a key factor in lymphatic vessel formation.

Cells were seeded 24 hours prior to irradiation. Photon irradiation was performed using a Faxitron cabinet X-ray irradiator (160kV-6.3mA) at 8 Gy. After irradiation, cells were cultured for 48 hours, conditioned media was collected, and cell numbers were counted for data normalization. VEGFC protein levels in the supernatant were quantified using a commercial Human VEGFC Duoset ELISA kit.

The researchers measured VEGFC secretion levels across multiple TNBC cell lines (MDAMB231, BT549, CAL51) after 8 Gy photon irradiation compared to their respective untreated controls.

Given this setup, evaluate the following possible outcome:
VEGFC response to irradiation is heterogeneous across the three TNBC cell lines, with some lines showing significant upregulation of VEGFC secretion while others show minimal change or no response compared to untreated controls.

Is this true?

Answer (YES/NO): YES